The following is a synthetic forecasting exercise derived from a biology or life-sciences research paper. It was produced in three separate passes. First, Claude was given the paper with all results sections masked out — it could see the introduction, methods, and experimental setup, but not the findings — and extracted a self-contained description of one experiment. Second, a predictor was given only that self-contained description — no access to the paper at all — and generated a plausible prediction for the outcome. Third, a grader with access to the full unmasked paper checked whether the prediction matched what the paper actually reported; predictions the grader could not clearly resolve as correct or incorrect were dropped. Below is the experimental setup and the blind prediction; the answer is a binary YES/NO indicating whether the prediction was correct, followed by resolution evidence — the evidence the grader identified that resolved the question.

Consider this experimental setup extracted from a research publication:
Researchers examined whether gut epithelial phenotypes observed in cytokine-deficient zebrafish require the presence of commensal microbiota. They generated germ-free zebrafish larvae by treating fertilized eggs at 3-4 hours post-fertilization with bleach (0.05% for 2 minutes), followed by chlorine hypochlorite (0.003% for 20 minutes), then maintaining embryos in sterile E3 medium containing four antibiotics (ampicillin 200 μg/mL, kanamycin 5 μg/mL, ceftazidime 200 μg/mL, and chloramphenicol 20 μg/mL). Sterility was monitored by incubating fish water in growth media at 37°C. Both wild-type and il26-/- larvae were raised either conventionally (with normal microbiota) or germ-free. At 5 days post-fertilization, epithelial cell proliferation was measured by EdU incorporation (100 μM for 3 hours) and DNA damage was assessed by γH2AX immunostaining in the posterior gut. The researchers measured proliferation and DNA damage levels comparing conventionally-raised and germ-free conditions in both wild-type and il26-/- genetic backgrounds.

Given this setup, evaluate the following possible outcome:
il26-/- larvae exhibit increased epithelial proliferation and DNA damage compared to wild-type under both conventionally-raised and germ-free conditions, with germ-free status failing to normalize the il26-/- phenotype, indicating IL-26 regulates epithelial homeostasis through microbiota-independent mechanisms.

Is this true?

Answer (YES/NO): NO